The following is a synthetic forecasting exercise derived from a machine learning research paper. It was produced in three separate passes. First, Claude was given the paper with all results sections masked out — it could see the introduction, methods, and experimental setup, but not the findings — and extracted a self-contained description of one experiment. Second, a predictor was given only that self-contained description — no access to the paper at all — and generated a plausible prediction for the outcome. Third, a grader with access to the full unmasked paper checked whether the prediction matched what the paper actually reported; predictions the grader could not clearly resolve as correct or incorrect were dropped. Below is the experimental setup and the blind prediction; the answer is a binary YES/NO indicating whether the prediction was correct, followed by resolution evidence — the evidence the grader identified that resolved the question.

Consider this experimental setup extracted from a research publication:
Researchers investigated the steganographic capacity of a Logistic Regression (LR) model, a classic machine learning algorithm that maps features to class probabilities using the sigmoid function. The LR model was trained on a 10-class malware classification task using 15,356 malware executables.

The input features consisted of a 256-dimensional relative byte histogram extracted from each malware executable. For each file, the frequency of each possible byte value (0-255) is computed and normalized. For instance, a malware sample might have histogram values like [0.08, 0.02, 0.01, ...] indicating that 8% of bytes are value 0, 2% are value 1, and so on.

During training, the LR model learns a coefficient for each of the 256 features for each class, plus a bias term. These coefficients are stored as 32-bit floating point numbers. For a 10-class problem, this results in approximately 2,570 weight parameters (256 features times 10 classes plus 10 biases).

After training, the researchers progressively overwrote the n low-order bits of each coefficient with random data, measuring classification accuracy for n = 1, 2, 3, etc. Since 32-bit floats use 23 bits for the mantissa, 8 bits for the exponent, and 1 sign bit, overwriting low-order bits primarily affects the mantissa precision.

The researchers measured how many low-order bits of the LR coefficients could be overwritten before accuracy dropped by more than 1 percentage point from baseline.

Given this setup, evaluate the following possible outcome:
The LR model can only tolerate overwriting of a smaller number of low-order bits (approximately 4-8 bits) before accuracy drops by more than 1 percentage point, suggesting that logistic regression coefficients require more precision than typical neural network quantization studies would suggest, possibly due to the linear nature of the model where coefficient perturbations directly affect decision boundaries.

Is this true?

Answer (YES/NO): NO